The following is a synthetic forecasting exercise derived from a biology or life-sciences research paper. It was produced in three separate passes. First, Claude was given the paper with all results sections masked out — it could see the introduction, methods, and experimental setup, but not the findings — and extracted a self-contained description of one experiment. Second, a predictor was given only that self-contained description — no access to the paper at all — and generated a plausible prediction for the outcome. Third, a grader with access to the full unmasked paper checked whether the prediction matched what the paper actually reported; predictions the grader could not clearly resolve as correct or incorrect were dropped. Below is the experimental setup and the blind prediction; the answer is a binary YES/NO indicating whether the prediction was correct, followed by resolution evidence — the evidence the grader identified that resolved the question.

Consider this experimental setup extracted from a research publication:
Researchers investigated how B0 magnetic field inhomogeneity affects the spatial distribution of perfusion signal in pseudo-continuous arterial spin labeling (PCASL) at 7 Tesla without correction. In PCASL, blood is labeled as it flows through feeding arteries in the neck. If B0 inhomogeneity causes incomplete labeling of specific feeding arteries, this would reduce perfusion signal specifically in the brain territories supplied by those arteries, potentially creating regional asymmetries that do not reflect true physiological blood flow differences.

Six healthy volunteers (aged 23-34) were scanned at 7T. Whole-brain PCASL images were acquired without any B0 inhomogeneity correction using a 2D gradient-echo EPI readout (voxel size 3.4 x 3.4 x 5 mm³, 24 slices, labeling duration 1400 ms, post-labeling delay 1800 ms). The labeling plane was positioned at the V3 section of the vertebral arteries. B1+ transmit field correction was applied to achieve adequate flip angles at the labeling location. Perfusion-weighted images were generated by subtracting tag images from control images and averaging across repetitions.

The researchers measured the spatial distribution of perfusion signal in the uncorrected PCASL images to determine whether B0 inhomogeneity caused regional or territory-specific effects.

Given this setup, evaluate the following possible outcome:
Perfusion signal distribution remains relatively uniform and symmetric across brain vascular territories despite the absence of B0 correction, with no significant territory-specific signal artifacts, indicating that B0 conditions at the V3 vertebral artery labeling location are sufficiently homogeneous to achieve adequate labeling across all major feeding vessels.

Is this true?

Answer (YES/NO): NO